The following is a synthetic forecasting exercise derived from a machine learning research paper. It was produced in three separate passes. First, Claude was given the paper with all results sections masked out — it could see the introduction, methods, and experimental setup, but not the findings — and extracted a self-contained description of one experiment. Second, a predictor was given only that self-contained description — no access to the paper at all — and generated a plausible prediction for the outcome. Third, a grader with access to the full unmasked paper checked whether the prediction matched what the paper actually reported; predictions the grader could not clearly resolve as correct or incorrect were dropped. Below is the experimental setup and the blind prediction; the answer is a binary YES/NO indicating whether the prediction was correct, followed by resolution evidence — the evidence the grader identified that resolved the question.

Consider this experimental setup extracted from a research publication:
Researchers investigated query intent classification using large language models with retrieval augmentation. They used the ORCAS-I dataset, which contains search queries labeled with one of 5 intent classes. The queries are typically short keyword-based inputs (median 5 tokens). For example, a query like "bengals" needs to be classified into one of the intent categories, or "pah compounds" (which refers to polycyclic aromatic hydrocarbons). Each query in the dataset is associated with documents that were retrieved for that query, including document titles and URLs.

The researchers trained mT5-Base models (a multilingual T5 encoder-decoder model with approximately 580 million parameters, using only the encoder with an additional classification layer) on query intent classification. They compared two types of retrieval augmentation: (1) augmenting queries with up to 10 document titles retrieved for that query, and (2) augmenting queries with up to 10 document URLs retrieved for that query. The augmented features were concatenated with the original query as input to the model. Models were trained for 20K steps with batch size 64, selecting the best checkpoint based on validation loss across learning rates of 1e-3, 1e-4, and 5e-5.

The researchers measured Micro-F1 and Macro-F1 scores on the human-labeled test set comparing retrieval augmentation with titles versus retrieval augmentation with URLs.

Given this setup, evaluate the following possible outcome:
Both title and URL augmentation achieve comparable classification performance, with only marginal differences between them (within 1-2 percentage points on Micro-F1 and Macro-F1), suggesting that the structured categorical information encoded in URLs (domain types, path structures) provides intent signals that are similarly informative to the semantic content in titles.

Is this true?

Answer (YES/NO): NO